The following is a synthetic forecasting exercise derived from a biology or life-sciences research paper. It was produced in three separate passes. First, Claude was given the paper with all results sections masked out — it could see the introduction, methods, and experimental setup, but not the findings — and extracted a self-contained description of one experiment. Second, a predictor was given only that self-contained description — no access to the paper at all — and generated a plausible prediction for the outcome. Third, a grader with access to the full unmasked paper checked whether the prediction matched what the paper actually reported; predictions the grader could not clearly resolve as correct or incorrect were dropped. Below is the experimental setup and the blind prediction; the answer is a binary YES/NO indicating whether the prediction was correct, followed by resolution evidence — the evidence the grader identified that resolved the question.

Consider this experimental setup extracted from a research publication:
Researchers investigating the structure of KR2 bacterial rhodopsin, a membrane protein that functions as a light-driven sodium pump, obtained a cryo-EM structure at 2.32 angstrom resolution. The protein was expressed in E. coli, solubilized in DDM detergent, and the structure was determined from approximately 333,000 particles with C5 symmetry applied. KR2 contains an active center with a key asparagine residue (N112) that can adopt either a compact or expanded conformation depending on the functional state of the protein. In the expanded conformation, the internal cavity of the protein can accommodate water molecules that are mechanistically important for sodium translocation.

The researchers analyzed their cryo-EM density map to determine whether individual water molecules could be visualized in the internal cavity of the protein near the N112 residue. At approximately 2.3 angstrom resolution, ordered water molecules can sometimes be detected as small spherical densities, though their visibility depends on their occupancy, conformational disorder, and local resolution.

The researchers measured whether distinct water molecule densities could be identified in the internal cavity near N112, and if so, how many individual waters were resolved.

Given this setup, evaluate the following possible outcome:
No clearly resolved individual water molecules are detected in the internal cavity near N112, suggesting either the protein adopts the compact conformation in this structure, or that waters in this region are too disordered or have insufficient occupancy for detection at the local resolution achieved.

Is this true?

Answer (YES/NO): NO